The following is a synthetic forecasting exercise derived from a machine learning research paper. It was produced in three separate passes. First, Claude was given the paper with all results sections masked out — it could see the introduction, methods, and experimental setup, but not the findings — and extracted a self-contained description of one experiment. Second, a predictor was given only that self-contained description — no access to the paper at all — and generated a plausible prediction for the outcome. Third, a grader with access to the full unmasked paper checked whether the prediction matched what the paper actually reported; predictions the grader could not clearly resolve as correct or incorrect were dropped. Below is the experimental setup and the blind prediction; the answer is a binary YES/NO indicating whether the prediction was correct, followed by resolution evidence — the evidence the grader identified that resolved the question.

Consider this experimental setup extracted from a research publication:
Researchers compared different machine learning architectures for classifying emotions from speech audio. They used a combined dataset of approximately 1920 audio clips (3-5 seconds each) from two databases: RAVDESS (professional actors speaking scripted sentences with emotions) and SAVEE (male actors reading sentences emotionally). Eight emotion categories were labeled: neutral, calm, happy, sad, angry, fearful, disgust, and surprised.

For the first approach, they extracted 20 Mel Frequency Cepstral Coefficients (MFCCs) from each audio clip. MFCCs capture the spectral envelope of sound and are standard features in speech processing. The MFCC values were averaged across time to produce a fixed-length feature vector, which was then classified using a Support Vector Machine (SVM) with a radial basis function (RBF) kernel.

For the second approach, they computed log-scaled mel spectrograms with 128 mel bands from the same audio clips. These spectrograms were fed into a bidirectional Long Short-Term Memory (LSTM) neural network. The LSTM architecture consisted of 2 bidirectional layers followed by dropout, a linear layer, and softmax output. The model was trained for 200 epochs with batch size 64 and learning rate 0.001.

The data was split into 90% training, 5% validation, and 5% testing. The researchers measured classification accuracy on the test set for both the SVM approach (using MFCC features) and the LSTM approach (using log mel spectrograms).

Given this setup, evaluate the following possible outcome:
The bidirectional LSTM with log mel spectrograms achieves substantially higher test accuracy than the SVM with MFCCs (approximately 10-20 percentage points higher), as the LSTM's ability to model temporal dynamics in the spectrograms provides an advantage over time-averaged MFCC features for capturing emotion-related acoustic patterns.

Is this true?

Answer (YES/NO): NO